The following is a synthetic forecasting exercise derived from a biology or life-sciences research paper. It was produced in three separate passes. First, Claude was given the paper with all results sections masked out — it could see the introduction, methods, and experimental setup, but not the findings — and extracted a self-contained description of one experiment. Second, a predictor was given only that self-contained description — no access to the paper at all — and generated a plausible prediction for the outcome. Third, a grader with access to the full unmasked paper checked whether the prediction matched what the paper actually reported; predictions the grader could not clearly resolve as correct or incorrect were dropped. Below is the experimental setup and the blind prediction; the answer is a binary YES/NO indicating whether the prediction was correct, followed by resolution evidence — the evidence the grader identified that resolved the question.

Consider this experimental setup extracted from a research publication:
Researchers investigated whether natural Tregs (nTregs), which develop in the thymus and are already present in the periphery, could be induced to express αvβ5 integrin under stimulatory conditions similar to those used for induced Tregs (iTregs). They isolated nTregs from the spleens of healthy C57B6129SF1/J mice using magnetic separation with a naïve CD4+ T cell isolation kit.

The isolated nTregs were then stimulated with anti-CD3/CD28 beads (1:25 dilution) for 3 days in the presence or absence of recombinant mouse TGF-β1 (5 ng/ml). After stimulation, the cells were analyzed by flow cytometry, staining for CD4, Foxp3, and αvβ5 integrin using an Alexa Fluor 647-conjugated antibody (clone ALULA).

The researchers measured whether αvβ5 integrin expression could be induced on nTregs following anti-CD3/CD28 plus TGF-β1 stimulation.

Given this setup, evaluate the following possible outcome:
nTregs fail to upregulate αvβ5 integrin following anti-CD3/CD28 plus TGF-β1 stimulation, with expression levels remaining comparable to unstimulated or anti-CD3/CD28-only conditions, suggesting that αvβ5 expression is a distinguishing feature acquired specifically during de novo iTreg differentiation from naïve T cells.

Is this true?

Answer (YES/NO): NO